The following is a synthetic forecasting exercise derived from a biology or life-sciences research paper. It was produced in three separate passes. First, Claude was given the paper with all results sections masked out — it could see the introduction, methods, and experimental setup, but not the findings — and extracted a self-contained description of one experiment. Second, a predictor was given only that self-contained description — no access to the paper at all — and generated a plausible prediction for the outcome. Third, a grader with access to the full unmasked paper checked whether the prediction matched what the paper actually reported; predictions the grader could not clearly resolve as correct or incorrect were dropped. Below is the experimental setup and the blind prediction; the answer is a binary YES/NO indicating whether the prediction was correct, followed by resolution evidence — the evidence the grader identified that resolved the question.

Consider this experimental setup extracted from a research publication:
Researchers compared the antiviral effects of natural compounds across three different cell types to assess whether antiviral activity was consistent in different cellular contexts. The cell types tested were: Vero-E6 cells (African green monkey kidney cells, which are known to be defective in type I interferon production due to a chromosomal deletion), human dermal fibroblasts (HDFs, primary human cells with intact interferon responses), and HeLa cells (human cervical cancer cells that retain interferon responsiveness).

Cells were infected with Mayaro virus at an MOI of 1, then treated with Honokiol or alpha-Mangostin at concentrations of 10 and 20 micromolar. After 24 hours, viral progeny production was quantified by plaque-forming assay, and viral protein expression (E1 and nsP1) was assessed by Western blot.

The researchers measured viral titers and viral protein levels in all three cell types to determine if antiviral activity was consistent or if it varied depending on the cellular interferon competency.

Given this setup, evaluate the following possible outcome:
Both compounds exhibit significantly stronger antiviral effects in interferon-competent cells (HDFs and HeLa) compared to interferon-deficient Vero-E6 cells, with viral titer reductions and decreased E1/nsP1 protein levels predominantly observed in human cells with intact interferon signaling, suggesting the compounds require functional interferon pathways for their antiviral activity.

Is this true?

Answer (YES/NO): NO